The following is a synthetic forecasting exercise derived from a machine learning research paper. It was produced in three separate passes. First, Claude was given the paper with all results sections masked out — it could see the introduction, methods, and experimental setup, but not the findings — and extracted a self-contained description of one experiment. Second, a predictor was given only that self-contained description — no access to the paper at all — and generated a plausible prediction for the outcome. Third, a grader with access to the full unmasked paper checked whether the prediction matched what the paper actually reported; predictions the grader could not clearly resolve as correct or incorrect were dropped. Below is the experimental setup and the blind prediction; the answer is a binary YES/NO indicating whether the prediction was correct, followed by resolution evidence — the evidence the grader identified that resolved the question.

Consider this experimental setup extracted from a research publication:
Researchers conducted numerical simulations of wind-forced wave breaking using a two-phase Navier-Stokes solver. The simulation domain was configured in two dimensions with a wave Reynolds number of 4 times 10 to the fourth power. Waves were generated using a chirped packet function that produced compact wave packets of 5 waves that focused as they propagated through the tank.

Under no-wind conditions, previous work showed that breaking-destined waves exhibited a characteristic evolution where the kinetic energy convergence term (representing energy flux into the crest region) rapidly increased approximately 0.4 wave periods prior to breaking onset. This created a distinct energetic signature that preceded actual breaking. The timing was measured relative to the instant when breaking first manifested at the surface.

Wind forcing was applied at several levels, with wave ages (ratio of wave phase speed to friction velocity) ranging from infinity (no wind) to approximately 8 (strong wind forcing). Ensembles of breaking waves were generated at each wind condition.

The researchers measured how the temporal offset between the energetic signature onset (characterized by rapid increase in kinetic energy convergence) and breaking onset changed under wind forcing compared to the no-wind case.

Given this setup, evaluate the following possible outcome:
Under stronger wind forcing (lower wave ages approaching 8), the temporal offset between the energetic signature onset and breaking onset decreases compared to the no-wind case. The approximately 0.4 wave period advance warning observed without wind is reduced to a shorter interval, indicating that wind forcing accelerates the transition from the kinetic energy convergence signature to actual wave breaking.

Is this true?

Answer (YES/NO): NO